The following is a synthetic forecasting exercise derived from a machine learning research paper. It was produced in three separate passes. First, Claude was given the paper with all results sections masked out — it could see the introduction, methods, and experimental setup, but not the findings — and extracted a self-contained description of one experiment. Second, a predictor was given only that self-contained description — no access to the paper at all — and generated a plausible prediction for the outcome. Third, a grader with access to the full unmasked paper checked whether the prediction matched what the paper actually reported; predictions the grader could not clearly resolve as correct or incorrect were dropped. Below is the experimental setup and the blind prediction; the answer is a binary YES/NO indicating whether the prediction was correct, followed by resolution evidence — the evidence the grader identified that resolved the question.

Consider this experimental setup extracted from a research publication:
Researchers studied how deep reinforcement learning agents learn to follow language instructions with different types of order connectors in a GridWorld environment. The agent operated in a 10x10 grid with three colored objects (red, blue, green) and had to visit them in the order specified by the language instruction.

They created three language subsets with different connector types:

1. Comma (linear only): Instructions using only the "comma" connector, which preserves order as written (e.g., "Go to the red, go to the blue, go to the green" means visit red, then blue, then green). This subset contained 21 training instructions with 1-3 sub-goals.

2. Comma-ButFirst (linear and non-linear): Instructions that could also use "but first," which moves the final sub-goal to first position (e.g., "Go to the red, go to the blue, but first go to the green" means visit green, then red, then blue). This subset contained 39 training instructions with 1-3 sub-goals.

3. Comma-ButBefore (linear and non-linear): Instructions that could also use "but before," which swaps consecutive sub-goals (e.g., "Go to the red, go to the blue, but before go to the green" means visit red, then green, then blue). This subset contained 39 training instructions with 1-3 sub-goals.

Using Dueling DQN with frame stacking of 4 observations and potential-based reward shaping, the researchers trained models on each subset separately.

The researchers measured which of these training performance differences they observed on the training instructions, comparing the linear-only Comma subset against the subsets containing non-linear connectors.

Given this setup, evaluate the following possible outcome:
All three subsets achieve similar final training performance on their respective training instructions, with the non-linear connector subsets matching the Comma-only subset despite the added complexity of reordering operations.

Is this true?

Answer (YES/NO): NO